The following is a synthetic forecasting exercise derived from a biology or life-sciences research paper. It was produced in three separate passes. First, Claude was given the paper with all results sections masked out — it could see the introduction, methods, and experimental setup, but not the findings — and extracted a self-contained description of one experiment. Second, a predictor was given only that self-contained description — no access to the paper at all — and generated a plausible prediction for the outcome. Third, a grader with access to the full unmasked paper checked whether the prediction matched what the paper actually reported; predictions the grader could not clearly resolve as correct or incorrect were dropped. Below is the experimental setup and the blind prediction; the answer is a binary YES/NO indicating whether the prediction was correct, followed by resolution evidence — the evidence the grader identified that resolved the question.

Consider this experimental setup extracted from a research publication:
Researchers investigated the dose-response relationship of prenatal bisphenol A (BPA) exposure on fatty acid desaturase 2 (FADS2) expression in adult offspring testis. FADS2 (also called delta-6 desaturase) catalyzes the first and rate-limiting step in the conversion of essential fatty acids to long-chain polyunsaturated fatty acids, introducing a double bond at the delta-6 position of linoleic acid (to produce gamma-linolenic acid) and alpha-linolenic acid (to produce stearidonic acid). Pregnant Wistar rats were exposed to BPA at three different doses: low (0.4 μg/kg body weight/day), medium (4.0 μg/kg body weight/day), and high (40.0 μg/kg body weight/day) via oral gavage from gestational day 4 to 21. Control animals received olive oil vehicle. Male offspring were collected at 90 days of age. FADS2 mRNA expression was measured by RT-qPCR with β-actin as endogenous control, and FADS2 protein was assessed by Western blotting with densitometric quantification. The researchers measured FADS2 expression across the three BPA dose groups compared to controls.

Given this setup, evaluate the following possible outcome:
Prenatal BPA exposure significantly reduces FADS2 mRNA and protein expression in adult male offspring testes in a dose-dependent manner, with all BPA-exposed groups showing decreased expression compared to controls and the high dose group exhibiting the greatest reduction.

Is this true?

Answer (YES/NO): NO